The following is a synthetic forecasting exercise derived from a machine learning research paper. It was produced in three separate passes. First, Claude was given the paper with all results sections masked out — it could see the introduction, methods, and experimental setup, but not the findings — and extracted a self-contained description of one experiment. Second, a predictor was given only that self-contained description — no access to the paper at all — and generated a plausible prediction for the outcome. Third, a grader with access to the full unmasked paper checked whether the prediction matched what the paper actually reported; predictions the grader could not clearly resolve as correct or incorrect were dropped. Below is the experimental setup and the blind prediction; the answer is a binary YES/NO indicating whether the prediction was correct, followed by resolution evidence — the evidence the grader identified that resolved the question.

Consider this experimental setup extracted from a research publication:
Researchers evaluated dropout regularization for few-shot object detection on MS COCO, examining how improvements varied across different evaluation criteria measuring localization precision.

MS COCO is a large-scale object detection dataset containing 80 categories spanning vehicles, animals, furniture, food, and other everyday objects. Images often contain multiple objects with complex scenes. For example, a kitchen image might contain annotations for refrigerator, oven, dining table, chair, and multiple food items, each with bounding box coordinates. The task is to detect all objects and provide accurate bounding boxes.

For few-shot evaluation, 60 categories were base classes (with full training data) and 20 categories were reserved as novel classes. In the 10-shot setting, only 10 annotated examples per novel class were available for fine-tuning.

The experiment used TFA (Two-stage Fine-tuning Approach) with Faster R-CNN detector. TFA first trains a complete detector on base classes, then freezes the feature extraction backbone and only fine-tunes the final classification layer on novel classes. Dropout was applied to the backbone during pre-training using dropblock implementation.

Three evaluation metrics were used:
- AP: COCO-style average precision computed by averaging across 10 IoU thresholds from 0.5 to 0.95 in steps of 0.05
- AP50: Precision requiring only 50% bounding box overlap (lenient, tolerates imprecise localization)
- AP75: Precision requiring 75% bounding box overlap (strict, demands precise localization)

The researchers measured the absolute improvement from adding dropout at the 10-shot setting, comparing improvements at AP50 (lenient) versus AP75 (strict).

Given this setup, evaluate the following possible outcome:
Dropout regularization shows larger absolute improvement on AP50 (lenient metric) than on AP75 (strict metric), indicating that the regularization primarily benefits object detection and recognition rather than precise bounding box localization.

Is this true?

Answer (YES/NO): YES